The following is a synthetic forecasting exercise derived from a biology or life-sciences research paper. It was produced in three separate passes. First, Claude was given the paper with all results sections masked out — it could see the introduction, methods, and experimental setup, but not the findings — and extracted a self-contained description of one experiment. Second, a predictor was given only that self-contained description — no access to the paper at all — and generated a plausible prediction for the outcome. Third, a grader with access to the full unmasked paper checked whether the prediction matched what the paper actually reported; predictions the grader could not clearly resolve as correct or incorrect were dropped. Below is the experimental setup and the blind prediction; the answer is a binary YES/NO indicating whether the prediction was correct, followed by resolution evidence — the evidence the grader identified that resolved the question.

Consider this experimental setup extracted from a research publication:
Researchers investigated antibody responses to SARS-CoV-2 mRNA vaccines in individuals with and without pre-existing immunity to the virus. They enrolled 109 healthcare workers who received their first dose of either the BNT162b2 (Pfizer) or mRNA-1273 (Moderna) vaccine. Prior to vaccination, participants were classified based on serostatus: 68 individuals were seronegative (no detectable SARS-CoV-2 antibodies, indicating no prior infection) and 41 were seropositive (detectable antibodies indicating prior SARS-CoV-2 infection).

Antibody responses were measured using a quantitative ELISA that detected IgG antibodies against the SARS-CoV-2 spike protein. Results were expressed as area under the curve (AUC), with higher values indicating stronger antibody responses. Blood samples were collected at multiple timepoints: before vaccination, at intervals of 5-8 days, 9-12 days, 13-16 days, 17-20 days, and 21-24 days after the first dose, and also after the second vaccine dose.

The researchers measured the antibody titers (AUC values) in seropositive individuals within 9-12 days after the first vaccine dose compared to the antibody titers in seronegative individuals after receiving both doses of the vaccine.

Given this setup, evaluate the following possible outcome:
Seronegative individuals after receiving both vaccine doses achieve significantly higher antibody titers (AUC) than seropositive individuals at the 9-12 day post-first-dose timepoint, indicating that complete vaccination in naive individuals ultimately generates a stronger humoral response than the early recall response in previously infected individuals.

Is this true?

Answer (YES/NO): NO